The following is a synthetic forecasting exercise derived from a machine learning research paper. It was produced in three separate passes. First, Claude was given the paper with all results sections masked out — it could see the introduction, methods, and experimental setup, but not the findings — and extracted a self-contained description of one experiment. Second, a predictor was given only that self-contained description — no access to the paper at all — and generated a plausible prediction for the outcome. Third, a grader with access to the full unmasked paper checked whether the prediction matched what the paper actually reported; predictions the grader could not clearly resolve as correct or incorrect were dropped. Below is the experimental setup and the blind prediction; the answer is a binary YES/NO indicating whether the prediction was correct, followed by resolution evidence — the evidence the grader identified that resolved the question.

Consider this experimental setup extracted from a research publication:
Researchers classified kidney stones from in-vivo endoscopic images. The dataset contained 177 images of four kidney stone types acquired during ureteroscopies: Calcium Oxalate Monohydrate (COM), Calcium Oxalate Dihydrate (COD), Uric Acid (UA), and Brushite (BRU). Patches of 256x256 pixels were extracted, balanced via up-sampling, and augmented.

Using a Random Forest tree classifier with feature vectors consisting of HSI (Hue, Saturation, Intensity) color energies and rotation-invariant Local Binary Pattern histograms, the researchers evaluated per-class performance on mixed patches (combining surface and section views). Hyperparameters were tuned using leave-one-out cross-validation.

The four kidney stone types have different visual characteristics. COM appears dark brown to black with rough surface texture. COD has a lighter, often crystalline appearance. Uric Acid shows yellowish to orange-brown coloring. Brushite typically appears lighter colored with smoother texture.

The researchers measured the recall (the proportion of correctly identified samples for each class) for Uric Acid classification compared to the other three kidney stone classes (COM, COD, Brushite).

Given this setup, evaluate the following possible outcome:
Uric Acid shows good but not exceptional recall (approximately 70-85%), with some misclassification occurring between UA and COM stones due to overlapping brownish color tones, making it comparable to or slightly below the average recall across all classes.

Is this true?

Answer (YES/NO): NO